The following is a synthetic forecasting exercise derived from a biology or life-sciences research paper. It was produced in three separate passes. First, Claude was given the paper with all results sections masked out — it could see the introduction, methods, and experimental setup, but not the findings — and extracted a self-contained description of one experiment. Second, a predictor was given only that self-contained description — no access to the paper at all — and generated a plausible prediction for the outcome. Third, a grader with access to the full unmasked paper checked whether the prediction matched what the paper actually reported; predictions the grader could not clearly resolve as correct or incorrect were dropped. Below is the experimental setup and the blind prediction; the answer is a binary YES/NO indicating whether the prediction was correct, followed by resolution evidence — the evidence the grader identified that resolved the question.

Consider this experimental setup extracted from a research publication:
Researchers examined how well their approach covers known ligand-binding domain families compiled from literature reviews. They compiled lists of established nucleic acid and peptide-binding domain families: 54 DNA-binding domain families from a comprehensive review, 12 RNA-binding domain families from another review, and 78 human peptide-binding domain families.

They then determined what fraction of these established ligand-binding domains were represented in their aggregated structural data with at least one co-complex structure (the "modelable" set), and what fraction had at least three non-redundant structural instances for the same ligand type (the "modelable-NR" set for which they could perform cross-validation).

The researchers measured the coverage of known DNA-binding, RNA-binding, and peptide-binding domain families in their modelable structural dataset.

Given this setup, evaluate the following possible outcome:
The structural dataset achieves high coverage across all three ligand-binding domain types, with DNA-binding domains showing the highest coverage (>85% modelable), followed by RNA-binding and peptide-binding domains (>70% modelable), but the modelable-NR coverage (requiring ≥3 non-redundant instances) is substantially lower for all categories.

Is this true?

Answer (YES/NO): NO